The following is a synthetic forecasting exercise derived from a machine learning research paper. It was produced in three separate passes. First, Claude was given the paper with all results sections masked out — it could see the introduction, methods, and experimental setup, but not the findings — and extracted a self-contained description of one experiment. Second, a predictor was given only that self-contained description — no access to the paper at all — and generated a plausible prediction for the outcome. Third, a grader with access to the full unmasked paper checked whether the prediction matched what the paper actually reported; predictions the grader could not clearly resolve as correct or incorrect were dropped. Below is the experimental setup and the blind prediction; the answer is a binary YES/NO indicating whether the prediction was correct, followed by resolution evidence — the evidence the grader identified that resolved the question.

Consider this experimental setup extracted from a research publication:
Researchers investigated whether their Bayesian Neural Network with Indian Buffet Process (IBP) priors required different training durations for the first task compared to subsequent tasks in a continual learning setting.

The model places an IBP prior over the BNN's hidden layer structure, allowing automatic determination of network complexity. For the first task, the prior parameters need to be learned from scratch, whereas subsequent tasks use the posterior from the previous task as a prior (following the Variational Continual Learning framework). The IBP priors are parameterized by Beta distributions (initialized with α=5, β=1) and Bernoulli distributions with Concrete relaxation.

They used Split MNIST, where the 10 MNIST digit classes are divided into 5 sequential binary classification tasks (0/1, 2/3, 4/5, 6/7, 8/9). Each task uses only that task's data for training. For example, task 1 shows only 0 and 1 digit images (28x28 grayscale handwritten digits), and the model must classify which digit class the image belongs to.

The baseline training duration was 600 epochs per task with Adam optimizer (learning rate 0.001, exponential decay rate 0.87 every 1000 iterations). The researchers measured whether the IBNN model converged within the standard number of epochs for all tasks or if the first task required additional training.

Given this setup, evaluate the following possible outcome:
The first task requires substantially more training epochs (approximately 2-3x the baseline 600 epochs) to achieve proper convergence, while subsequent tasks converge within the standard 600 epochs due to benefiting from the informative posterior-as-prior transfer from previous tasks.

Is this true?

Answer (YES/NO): NO